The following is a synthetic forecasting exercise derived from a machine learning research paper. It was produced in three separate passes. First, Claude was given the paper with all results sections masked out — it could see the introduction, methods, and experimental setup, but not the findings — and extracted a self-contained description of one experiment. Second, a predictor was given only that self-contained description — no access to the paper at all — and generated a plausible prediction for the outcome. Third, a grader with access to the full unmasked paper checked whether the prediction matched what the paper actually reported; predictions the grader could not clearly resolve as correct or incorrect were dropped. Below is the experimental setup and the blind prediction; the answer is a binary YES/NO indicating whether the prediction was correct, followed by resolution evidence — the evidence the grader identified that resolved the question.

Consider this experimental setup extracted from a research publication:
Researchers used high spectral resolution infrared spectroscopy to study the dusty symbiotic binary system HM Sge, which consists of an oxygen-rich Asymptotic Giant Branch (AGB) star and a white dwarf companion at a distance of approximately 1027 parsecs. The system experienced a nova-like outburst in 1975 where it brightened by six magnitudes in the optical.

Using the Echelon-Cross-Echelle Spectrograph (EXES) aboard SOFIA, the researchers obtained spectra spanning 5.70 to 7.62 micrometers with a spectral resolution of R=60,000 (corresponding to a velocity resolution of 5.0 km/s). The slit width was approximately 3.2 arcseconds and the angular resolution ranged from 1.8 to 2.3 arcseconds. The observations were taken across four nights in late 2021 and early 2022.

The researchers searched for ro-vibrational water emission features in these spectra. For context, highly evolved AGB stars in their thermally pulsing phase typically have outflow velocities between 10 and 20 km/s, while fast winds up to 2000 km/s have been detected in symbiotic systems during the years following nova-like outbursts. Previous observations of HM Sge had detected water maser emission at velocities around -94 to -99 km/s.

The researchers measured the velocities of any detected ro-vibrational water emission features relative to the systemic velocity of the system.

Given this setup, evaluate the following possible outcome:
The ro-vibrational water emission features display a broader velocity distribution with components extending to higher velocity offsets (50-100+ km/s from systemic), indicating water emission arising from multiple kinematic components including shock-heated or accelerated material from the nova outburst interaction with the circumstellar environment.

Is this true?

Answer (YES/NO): NO